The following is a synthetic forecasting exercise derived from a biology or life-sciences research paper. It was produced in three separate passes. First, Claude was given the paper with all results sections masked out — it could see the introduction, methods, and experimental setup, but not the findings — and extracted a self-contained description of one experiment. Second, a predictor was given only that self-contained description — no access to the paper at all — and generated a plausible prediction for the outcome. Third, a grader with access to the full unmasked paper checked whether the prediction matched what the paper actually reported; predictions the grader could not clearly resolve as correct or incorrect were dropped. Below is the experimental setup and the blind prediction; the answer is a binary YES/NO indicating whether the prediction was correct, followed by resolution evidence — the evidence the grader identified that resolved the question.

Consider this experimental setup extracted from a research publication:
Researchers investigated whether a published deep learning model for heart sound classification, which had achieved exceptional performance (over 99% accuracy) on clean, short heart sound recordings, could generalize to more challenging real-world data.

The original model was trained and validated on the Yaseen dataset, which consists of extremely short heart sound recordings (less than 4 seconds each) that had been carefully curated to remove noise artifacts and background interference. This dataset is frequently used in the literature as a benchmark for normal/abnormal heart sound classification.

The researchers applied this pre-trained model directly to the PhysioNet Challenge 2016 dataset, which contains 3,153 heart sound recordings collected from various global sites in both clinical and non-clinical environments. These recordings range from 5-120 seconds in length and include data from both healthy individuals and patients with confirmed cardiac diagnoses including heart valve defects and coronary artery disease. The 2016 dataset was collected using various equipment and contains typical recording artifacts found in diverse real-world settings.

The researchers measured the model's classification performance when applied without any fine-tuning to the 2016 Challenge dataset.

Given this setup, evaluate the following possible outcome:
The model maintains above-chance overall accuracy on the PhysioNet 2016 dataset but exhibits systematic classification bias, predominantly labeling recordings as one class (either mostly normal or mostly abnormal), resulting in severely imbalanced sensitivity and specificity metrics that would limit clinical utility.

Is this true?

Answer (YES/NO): NO